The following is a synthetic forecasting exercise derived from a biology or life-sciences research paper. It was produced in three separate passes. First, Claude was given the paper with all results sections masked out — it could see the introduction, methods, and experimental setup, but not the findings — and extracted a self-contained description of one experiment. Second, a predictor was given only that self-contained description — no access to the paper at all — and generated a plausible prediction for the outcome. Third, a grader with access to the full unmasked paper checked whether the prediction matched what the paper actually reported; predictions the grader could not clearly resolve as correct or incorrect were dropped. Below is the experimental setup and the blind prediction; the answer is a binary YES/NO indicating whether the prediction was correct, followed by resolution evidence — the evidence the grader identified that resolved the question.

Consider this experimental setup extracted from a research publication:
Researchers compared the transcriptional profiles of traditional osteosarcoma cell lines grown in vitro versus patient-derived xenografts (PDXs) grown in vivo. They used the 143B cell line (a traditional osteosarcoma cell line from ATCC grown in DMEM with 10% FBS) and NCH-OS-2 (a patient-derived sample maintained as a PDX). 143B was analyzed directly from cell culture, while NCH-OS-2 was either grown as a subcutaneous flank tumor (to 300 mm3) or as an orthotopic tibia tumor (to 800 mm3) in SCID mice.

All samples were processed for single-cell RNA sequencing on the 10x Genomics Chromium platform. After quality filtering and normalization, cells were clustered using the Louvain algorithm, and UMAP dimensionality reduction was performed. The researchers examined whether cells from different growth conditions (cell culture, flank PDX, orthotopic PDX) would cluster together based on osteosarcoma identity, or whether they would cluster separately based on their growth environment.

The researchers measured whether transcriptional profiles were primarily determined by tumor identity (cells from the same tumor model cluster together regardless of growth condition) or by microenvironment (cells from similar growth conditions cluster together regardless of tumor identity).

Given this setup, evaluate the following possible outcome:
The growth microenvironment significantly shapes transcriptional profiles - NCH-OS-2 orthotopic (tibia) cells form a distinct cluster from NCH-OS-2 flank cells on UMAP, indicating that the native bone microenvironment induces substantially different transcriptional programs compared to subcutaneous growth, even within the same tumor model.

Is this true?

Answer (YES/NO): YES